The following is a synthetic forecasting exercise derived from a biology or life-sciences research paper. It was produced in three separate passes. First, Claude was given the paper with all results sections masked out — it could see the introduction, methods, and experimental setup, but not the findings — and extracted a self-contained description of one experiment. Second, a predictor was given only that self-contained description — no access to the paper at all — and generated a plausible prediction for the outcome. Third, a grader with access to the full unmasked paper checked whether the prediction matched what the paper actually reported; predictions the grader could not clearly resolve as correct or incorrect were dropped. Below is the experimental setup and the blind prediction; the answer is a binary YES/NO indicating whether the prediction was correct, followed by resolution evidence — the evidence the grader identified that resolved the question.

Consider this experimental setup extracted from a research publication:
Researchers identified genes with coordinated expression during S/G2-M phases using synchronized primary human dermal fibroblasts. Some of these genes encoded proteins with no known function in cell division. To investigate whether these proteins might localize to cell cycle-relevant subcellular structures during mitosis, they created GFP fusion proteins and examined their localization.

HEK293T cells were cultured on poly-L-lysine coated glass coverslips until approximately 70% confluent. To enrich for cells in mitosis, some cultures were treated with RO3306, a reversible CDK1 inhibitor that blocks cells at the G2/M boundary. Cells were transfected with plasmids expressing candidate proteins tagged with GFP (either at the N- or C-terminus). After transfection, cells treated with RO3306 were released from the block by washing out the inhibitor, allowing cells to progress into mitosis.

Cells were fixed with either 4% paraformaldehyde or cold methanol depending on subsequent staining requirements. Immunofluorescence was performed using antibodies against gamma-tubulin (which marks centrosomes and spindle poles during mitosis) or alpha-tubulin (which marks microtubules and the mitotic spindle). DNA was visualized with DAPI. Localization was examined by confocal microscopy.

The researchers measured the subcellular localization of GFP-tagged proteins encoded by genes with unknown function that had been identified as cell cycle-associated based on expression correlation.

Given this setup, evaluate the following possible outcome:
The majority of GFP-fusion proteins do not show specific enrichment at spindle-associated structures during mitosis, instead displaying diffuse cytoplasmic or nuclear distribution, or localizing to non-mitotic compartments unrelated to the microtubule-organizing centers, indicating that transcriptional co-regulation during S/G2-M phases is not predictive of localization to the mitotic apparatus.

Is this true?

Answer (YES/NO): NO